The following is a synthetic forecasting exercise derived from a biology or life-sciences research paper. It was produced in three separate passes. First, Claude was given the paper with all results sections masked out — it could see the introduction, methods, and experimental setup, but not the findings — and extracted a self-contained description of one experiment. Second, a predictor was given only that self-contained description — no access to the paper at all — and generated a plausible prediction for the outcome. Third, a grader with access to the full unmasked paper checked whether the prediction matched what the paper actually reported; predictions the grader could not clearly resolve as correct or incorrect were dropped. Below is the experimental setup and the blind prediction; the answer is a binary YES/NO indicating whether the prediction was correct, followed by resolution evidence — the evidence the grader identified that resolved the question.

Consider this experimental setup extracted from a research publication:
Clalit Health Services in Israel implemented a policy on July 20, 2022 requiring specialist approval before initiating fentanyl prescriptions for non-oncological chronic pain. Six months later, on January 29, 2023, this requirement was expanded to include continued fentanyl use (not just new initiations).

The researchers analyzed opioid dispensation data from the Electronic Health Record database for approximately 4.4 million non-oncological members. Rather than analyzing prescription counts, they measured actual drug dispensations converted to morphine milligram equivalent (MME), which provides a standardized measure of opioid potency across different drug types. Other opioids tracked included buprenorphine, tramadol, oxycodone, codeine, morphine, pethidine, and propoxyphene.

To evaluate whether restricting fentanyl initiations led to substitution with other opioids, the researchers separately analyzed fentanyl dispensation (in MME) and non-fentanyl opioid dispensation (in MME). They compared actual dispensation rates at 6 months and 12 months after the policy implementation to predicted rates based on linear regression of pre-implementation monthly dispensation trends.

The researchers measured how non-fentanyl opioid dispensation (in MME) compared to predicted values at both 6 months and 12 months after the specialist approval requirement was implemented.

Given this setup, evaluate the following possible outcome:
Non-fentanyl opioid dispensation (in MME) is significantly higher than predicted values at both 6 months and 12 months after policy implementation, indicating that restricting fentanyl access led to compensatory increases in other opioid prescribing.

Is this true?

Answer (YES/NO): NO